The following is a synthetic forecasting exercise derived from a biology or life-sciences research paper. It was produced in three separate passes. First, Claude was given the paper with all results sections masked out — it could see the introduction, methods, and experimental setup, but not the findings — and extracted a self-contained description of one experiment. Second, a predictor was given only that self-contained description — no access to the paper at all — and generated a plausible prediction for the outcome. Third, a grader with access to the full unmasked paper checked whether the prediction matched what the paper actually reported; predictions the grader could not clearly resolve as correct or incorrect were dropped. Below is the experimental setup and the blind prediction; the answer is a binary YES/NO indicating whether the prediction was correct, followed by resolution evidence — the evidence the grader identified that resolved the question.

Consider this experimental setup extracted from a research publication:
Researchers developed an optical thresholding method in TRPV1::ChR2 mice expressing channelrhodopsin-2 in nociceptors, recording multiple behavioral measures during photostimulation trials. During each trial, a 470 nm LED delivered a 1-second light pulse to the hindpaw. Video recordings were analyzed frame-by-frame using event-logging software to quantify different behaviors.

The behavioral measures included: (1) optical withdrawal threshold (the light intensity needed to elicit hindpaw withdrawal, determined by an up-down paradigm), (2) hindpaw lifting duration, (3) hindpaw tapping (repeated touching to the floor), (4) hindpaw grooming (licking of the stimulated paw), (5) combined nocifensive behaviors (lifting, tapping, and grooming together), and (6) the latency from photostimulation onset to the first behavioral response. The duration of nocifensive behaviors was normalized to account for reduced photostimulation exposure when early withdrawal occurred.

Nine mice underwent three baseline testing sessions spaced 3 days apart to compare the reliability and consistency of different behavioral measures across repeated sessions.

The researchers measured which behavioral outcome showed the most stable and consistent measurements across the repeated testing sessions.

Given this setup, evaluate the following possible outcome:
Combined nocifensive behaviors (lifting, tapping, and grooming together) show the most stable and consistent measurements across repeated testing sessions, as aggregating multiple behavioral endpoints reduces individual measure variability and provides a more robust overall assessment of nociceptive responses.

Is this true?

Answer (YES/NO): NO